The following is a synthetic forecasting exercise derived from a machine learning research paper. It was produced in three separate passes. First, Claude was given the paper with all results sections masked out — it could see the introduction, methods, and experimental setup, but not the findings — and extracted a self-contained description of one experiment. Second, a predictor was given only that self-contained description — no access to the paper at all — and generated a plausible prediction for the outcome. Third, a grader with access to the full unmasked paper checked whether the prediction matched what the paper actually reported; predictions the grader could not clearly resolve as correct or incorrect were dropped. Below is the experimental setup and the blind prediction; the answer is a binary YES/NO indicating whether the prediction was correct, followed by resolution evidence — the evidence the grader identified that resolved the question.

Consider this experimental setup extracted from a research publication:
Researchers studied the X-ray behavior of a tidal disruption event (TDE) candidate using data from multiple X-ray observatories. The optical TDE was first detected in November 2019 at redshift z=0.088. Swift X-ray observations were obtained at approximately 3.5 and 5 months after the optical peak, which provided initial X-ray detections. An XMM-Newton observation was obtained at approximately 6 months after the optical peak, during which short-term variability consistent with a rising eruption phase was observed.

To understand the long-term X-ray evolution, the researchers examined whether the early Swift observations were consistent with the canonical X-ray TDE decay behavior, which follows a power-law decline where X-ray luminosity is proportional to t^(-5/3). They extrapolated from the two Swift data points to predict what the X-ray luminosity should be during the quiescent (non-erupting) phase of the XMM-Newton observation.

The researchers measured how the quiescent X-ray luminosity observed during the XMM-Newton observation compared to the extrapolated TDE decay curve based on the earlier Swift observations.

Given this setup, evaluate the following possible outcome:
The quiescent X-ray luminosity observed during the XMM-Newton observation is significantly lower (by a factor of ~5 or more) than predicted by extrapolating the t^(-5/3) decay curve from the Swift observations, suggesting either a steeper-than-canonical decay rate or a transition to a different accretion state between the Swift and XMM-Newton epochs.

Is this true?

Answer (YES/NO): NO